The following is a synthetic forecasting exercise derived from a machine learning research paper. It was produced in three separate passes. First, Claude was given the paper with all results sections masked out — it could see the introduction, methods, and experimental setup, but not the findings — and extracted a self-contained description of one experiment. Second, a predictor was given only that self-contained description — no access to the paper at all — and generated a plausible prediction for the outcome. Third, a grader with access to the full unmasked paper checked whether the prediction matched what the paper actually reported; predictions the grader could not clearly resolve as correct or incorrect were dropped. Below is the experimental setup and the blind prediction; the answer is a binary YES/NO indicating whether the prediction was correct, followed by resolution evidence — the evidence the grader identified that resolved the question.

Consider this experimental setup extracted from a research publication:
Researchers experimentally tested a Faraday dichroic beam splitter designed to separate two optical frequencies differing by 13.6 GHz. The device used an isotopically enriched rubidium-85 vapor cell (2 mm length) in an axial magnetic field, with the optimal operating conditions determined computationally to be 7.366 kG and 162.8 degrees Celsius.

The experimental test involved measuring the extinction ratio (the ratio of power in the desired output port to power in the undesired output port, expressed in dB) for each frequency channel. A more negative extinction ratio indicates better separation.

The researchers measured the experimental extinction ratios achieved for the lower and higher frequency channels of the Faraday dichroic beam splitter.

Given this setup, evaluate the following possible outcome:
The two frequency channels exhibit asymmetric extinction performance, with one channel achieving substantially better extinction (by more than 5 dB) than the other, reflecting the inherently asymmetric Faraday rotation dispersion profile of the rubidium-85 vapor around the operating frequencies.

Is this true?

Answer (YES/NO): NO